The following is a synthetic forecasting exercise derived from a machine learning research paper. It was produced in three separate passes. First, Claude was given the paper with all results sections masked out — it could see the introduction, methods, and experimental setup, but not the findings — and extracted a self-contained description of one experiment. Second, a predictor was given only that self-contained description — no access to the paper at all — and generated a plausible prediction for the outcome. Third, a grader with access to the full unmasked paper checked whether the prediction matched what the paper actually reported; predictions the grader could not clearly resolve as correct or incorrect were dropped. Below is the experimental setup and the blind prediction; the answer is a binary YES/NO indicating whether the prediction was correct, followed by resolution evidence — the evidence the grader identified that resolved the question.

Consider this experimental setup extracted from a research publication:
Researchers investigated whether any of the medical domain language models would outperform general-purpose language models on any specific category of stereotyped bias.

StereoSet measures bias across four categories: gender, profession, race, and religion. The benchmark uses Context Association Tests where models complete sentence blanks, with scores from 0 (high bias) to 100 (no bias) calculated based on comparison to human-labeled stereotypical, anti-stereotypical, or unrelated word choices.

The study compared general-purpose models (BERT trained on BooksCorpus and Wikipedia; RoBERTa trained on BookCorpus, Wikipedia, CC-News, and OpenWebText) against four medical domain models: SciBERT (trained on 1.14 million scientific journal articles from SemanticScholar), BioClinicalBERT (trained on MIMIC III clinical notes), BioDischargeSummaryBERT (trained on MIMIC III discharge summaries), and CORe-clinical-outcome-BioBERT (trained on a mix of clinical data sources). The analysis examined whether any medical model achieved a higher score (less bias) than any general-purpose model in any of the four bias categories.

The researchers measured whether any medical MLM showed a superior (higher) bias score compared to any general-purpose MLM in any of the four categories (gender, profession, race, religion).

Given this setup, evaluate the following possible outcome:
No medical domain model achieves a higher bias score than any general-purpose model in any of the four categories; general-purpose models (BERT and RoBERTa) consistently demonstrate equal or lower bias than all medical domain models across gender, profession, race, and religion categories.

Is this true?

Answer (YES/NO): NO